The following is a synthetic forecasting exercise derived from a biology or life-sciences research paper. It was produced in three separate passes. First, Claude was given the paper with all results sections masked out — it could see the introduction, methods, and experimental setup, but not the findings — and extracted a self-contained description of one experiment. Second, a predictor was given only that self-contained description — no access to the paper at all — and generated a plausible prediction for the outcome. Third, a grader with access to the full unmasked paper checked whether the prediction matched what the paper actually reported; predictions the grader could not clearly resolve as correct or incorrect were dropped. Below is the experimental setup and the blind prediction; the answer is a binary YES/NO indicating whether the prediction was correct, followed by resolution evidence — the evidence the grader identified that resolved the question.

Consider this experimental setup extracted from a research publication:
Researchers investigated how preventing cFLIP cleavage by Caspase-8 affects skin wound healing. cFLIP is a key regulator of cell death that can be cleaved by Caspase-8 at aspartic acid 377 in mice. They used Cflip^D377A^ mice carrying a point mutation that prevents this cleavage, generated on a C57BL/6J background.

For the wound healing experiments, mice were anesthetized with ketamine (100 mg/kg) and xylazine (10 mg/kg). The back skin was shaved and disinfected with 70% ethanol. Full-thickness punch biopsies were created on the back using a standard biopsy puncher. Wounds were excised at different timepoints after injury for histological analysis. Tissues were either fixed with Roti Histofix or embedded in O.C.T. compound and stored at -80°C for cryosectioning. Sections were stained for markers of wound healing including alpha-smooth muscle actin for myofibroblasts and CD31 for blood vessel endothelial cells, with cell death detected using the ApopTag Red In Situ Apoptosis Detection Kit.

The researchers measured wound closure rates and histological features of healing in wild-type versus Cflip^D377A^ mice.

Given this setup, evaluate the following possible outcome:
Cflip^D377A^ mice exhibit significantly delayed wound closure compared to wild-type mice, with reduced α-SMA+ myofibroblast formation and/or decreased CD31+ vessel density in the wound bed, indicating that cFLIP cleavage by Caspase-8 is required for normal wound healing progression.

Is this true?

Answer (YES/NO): YES